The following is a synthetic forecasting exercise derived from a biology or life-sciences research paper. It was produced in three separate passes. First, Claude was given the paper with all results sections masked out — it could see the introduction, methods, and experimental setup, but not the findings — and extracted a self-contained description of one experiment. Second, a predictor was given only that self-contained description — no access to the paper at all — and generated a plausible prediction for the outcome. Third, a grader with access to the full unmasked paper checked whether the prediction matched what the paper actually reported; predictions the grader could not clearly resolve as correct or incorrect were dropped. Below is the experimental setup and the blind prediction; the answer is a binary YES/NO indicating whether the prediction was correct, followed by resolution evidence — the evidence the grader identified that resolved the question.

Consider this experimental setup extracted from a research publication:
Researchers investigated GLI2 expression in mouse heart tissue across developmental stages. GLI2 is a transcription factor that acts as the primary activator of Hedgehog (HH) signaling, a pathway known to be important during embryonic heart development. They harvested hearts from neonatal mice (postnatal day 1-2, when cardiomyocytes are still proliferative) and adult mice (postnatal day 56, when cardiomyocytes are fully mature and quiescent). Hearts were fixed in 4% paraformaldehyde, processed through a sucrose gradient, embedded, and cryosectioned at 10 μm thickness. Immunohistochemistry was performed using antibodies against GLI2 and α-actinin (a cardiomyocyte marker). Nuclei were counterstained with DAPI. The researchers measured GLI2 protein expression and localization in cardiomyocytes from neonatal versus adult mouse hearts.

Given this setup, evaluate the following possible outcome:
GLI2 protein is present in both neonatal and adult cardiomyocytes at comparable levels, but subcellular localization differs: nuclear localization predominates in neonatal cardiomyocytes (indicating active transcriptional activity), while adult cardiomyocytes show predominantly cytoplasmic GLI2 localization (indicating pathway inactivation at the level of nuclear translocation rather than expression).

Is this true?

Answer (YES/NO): NO